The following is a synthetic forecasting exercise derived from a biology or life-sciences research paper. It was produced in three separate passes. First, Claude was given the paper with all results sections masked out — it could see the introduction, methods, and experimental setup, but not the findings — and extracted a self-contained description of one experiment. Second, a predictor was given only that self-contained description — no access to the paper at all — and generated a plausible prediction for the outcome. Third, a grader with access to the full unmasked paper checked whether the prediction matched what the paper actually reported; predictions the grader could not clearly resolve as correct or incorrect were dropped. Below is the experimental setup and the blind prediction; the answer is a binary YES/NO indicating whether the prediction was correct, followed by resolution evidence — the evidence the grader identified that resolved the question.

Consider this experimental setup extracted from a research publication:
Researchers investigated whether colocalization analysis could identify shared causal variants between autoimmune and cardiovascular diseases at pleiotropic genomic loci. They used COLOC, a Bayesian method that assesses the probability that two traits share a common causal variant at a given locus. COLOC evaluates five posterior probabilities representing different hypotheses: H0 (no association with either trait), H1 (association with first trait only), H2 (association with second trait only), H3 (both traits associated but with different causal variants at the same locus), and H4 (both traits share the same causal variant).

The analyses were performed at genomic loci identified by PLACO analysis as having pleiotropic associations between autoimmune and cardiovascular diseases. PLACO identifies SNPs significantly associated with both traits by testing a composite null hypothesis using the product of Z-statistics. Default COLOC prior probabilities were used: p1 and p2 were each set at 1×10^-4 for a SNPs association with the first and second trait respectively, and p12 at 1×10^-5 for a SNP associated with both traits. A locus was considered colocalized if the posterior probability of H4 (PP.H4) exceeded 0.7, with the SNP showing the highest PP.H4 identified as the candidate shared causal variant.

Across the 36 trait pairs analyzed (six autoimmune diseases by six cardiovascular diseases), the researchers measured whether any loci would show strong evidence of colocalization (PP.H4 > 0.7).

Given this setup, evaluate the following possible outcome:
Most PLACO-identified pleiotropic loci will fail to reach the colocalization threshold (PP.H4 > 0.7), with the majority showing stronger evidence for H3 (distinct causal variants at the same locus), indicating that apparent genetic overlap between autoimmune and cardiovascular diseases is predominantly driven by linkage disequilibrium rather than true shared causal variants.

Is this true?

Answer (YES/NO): NO